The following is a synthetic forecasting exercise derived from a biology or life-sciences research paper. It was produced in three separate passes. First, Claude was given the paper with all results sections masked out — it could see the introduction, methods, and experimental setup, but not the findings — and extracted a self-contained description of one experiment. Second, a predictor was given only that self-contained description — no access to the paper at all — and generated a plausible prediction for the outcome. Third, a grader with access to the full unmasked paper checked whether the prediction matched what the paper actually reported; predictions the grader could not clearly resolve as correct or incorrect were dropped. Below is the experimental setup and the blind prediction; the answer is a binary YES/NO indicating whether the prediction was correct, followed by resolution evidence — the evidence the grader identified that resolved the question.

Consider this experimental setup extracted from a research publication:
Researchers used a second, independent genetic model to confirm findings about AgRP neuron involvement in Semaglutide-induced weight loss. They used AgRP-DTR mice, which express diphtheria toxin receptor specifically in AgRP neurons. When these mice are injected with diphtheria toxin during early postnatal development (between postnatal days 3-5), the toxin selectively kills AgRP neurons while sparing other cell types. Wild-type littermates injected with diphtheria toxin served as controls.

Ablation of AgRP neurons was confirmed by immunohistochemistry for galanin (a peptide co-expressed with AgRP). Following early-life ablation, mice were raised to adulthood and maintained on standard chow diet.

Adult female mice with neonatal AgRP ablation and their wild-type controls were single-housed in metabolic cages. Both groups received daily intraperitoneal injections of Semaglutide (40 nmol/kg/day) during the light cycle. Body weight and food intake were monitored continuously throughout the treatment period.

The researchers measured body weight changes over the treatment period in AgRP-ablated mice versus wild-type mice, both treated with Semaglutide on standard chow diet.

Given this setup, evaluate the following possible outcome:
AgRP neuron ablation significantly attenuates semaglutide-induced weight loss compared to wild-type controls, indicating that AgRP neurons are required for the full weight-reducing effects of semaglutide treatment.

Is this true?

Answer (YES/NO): YES